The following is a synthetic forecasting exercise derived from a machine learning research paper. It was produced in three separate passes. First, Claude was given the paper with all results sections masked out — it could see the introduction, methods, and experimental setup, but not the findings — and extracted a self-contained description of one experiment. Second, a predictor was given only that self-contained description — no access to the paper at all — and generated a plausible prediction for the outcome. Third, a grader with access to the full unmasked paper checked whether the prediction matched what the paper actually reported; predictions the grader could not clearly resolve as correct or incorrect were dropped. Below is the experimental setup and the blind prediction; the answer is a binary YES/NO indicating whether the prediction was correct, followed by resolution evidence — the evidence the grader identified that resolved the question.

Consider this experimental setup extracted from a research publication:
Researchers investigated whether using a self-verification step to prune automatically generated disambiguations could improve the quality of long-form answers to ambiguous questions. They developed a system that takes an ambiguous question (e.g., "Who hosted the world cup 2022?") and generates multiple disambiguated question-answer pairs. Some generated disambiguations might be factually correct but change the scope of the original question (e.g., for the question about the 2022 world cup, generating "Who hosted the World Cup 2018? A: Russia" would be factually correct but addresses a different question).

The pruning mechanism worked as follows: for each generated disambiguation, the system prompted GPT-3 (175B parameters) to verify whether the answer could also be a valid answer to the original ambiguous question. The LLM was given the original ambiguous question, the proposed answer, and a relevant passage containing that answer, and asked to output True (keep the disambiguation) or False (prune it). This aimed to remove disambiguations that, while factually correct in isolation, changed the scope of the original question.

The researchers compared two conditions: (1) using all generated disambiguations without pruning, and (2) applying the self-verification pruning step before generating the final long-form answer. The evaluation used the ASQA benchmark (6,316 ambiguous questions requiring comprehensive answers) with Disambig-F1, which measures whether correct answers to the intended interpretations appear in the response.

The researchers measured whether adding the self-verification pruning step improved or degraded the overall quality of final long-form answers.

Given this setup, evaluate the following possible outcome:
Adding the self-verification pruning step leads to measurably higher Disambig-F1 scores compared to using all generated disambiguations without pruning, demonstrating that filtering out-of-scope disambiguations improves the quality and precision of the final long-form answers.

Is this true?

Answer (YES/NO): YES